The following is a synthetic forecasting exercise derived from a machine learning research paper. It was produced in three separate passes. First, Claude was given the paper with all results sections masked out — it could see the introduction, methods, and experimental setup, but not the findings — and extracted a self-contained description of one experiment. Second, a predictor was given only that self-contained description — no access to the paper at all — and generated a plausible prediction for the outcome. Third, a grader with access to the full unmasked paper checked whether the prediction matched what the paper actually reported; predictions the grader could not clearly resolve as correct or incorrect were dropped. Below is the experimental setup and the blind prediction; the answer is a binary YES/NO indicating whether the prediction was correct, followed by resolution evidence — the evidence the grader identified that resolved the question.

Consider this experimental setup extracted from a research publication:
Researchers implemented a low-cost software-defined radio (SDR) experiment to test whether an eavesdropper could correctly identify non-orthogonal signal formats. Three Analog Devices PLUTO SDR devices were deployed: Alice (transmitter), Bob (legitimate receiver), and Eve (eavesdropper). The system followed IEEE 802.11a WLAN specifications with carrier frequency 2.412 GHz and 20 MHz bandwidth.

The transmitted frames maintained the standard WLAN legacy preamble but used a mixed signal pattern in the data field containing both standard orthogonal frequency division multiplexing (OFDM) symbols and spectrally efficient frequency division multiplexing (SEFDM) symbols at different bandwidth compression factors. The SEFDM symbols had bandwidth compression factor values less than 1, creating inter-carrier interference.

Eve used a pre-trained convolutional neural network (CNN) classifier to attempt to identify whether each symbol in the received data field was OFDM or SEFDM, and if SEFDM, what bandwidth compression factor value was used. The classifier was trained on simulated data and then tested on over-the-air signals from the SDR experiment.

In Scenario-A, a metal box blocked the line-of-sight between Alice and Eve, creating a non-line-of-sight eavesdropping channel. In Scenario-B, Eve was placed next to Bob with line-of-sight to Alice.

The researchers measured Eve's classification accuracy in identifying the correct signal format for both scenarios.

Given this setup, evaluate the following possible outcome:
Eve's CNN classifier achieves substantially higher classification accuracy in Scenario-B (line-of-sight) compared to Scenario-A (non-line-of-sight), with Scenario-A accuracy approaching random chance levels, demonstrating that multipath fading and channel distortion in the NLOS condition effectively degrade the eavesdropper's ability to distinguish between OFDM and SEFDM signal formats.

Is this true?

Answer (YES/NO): NO